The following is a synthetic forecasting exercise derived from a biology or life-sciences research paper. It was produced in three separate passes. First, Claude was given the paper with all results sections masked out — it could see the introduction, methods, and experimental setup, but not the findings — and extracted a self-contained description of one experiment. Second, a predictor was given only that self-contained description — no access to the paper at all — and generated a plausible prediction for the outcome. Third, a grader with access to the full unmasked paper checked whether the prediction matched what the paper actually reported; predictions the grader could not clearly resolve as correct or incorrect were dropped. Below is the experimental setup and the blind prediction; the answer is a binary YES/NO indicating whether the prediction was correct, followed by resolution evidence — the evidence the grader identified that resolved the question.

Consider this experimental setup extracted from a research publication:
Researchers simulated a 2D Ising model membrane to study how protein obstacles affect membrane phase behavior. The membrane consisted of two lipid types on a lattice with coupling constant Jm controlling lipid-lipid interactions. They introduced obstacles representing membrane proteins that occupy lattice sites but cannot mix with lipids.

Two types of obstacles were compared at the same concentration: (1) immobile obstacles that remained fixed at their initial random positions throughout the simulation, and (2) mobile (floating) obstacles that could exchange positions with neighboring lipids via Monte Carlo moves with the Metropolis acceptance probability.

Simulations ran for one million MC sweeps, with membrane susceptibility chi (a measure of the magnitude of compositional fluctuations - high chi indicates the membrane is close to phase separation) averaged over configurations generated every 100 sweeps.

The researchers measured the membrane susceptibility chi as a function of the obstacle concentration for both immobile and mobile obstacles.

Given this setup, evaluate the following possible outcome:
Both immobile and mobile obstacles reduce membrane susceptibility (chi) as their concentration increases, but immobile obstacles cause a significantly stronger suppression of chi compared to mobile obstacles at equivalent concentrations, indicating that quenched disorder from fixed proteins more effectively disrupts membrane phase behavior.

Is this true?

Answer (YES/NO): YES